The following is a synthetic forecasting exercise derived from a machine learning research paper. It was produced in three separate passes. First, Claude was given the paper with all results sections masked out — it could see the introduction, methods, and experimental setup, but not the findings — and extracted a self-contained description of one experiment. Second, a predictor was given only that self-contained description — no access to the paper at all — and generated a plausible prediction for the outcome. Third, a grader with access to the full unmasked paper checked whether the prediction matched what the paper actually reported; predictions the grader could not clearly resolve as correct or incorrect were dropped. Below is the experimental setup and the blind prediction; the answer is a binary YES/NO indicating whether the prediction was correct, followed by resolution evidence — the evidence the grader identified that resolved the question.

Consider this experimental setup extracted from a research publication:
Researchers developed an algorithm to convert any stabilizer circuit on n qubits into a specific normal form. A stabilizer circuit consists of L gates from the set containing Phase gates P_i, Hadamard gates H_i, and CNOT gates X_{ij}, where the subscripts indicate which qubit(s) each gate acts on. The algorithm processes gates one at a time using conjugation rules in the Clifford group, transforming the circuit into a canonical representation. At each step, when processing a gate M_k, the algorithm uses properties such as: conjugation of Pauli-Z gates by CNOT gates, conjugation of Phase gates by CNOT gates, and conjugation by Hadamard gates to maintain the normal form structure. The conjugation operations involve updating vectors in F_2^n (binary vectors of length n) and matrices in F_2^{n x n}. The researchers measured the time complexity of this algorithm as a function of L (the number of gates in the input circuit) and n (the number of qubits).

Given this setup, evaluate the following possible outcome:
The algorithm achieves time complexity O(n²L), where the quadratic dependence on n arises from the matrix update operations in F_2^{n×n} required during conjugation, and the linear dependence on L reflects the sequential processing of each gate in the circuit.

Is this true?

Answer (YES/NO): YES